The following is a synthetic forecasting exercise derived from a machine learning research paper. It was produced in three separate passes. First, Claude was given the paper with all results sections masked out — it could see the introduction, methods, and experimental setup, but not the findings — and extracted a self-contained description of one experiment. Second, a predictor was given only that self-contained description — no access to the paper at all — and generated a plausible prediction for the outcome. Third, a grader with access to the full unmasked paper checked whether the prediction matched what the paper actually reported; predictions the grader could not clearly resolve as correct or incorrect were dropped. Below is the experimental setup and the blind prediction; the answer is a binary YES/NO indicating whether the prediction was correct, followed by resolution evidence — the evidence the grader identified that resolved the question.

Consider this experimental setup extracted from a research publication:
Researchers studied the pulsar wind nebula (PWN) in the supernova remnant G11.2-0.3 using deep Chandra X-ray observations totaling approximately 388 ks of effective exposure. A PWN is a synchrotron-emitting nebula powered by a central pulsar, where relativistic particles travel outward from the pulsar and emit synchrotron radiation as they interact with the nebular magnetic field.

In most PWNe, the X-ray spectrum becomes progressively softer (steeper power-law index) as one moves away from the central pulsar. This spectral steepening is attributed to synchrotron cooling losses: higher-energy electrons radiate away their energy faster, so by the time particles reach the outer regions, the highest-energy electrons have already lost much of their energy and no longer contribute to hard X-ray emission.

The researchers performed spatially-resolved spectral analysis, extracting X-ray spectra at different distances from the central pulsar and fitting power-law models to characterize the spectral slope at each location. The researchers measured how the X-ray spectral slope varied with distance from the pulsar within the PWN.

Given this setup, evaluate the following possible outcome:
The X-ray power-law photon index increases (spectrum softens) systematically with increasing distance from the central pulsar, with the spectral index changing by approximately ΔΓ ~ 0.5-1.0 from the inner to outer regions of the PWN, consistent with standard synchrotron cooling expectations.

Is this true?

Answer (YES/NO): NO